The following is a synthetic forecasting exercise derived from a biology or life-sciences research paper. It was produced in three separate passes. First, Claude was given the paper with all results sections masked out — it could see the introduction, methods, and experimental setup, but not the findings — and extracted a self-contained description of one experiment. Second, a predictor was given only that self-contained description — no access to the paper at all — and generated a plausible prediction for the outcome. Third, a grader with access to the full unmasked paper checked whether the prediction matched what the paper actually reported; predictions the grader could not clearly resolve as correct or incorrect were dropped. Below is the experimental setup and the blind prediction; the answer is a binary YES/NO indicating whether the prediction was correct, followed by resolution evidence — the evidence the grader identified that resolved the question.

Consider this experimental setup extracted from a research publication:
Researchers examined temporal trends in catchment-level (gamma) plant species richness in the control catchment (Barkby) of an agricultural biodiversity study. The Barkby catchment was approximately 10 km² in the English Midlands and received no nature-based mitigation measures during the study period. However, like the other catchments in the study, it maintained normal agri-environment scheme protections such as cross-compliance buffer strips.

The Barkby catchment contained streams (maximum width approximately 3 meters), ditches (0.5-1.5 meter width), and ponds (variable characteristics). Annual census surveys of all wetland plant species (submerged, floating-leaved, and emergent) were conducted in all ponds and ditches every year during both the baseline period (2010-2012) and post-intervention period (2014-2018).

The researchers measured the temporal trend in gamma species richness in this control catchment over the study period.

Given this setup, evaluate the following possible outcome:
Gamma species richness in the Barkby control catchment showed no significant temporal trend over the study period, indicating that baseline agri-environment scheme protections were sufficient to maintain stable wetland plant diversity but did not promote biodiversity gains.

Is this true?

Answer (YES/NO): NO